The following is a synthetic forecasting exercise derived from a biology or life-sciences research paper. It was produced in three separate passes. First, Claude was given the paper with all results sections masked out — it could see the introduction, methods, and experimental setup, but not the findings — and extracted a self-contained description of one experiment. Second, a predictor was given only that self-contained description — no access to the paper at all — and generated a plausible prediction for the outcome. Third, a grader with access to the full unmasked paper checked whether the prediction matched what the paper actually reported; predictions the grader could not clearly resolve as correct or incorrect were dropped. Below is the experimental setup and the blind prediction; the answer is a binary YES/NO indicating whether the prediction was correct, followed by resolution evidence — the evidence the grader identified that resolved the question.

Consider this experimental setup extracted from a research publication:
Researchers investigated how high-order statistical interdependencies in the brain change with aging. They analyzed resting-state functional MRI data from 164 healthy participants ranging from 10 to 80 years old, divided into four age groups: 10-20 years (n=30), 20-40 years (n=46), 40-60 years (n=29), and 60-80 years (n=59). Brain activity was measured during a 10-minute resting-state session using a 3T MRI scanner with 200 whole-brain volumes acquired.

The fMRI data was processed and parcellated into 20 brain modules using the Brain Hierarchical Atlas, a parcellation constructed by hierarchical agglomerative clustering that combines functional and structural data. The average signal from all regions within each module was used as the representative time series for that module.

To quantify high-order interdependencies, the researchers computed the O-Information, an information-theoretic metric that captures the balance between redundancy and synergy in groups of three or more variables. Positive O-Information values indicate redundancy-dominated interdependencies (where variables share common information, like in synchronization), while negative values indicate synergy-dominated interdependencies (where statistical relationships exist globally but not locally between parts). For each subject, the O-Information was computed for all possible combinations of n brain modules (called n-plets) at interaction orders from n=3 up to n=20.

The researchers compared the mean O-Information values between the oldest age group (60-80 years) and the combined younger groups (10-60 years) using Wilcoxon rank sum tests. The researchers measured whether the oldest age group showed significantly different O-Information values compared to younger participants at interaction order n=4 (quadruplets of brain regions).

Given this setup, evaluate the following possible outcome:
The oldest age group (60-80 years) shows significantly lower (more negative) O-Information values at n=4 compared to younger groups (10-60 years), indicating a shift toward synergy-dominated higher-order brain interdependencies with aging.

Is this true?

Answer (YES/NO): NO